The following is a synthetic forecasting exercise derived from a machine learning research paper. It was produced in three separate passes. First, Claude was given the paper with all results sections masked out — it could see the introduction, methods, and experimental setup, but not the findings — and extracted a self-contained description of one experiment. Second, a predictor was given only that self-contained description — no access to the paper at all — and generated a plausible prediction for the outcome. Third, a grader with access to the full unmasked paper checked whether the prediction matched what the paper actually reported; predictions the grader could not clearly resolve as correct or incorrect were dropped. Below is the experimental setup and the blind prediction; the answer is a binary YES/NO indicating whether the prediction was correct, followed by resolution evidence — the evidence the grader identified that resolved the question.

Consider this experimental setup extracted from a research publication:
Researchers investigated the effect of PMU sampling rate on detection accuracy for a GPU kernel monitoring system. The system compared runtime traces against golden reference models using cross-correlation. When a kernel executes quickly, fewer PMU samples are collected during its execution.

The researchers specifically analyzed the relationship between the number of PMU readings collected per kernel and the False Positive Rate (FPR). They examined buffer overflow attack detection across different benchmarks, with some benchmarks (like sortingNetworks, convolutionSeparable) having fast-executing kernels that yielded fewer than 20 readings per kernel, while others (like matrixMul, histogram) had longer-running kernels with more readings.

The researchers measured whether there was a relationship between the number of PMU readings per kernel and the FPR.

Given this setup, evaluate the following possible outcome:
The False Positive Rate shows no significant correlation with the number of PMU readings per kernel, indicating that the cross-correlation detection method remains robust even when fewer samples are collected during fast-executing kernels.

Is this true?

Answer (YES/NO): NO